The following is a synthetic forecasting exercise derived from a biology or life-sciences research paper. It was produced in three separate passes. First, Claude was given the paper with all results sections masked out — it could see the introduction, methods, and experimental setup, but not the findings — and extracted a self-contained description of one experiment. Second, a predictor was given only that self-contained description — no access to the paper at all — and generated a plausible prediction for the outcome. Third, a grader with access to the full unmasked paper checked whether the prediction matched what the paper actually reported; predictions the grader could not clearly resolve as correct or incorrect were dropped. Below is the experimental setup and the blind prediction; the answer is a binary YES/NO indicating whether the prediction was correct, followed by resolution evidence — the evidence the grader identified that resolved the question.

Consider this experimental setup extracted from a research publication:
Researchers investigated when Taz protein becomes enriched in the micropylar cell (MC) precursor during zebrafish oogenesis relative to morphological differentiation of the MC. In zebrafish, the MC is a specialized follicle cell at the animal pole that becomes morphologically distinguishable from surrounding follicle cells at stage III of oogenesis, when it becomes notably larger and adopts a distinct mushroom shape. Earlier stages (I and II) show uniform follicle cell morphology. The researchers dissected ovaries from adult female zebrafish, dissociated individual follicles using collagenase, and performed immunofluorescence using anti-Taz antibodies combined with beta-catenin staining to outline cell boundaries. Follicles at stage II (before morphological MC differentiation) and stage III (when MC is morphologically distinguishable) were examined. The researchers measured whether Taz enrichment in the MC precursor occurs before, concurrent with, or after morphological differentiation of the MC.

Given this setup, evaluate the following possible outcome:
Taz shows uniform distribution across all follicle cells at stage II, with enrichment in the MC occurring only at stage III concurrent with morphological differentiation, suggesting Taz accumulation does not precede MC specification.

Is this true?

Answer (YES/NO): NO